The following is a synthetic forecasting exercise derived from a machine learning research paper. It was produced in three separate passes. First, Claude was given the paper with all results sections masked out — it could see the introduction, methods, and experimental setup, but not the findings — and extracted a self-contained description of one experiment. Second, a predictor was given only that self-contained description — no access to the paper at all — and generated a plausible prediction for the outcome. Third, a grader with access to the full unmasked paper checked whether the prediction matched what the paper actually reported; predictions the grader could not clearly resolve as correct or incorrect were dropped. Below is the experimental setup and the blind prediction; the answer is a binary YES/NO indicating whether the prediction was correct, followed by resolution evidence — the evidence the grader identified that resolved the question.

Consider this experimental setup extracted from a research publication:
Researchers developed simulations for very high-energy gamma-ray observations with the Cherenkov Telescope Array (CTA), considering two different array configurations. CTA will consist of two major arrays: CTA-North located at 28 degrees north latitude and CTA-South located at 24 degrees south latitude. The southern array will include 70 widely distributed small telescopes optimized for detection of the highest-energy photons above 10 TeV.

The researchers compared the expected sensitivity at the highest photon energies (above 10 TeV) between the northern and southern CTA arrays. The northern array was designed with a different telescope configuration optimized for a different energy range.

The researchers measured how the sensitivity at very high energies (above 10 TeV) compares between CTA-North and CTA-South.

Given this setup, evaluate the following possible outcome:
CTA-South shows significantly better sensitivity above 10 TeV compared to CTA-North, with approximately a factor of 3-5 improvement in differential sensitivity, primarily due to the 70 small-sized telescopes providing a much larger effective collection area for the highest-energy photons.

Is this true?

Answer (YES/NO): YES